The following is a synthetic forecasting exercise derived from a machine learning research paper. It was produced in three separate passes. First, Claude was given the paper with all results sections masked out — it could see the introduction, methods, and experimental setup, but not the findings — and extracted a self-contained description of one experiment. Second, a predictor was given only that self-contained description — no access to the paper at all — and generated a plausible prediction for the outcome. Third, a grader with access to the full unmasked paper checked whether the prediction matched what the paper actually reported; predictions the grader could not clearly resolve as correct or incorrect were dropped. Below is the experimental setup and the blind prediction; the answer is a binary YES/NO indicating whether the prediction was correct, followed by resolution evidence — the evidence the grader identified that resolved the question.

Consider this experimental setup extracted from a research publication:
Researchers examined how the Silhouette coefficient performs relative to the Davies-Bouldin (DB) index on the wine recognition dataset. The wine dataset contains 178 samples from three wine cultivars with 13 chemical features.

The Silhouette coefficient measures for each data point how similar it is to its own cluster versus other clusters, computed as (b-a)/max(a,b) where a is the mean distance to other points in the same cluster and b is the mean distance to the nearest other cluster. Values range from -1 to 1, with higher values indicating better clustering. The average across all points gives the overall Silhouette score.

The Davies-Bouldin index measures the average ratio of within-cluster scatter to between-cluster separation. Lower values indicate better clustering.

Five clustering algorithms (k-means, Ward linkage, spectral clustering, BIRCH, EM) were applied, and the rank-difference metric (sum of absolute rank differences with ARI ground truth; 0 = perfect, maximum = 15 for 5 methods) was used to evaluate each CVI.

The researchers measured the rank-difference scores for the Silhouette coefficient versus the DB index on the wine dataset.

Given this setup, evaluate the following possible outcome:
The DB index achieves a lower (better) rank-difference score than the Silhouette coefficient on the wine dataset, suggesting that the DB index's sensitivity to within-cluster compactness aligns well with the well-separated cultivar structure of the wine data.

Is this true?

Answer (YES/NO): NO